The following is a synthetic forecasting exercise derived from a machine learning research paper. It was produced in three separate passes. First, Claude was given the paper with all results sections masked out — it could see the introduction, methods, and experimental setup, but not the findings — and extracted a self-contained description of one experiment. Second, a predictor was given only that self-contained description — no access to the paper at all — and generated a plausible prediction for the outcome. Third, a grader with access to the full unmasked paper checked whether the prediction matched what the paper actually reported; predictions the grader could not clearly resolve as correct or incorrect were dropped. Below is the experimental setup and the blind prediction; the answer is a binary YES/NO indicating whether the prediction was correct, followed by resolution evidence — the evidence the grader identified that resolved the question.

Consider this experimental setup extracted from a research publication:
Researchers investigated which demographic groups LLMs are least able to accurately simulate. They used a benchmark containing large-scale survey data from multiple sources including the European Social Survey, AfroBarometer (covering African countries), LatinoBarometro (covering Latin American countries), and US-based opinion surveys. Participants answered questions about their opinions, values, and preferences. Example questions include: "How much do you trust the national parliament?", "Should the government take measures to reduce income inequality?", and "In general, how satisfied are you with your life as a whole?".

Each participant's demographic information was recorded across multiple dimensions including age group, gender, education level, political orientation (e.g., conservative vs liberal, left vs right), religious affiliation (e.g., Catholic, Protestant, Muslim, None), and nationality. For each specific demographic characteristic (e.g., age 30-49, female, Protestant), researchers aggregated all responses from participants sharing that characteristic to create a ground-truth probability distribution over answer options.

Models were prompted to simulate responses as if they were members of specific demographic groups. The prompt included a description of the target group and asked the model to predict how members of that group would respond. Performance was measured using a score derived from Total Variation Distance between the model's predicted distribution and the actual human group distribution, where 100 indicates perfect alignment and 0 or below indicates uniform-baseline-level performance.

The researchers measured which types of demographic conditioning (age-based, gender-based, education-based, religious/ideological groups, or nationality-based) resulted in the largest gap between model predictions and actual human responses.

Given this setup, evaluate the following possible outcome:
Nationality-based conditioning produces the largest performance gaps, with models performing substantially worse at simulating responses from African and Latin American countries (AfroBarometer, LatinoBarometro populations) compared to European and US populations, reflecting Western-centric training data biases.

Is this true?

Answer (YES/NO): NO